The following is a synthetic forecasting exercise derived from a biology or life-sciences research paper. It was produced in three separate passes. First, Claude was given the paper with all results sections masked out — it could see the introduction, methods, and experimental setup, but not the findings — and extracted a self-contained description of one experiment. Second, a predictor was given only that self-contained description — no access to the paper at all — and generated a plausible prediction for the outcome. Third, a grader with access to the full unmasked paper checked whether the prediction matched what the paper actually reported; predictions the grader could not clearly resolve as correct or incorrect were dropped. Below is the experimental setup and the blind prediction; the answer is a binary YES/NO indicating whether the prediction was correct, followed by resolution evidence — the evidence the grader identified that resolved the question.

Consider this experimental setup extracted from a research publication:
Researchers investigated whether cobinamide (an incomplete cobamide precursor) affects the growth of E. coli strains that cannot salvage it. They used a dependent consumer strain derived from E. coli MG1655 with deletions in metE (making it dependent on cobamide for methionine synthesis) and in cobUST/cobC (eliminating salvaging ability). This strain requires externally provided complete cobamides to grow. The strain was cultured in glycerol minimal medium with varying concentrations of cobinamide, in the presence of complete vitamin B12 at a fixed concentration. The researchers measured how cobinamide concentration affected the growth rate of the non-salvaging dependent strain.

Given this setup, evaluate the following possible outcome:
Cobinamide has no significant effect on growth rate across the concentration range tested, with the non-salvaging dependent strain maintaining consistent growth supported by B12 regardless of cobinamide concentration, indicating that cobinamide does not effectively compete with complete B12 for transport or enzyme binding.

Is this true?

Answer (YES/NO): NO